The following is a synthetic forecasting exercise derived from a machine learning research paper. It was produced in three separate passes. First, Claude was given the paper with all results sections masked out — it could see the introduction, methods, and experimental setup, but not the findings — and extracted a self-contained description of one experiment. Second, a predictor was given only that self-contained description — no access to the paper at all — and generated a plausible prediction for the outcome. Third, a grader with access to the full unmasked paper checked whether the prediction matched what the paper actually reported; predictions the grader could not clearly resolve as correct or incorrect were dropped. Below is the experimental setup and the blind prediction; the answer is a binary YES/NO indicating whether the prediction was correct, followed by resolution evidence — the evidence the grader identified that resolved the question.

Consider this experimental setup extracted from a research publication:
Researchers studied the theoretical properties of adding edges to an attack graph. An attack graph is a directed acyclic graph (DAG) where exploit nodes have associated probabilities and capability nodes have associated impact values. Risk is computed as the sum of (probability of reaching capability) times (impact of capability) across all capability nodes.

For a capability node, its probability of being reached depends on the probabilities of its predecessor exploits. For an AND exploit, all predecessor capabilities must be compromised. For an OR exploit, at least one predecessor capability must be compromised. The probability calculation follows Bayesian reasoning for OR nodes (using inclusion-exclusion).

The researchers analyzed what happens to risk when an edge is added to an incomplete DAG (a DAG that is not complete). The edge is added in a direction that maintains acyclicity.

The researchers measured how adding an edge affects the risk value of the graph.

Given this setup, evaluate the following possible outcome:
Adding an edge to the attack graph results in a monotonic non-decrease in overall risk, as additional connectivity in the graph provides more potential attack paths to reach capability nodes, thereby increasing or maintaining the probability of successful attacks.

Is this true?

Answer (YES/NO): YES